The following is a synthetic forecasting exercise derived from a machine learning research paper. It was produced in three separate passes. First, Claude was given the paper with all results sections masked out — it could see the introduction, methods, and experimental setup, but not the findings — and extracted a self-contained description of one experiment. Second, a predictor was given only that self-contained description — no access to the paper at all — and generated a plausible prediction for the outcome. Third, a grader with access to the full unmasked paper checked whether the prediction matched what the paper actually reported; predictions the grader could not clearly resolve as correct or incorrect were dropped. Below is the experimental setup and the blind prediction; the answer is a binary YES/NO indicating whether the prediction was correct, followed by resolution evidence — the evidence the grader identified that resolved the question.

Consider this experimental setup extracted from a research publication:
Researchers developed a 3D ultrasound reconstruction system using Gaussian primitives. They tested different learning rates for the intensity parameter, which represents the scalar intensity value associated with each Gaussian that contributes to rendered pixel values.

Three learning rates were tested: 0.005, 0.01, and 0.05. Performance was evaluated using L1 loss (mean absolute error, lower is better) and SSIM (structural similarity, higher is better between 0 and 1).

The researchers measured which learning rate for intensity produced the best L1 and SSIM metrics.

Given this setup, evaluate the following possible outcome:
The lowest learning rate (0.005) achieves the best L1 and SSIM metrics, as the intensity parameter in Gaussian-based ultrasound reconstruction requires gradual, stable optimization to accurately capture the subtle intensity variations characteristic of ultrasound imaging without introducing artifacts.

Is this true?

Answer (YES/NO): NO